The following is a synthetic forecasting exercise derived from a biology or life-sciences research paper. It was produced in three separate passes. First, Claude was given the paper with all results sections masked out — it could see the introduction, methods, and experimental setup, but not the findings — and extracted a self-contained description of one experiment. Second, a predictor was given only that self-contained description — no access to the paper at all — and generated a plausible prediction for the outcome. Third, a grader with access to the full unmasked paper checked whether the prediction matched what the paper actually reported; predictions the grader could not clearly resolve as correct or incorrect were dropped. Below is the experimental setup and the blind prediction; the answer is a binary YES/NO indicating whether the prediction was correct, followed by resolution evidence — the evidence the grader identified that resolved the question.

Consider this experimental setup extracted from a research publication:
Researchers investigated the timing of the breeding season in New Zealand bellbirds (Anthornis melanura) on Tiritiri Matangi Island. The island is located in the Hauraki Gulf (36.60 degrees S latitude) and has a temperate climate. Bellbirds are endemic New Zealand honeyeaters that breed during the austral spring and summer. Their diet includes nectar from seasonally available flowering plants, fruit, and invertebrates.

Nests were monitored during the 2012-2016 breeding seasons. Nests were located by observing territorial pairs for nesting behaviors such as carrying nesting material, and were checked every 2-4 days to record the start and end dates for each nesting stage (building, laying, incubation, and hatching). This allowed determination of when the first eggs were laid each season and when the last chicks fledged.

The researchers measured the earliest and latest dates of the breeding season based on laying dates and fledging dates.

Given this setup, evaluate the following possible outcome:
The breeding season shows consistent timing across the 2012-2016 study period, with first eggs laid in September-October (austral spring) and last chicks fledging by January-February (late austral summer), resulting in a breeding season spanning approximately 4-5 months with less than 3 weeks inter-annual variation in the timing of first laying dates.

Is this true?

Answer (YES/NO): NO